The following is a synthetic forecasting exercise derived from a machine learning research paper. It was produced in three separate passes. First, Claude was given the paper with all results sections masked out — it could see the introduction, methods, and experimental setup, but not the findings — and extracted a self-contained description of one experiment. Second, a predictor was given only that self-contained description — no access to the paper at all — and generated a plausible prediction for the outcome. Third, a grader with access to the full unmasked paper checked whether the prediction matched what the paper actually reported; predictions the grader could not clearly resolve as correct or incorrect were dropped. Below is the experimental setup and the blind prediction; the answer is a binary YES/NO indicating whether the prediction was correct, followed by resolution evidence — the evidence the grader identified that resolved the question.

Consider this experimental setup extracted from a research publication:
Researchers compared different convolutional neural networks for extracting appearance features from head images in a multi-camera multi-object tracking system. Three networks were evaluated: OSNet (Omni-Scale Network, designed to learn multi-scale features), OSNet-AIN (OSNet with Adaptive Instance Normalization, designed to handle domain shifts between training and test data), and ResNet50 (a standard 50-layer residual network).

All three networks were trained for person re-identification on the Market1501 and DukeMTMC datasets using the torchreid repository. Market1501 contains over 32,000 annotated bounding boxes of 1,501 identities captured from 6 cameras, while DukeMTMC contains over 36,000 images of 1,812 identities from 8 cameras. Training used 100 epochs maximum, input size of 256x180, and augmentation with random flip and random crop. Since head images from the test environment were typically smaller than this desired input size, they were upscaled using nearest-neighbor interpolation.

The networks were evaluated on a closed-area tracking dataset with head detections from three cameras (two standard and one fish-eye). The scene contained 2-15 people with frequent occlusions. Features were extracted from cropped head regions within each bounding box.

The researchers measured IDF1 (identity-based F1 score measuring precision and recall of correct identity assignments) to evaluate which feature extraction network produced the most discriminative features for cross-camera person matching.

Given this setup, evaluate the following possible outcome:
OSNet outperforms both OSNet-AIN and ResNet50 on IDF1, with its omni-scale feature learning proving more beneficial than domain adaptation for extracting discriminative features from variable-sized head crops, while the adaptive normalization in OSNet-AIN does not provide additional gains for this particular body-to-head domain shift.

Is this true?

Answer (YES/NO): NO